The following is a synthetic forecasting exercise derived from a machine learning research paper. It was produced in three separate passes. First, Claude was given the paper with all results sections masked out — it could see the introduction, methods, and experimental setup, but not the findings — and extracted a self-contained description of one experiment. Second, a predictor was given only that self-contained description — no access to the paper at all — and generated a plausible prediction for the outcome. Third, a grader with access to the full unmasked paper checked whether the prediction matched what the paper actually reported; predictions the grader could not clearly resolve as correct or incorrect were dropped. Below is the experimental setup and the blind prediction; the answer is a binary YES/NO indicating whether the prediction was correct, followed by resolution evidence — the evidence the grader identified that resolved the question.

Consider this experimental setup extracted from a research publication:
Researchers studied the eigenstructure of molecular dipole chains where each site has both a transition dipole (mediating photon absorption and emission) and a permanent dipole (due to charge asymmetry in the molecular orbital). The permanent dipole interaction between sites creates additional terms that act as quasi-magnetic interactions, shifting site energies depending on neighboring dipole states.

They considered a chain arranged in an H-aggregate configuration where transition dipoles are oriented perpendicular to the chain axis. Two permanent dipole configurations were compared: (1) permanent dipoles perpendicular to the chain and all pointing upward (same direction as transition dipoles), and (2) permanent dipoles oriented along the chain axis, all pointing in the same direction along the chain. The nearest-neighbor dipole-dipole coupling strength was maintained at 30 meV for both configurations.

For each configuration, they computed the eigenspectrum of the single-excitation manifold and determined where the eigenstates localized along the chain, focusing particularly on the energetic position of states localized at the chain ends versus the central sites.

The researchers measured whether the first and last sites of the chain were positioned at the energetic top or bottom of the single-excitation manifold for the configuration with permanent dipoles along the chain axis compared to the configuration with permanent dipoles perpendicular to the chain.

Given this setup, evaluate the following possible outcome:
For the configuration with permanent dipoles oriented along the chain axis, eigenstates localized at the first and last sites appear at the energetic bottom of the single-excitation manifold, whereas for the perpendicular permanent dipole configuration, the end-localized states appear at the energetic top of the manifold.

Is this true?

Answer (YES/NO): YES